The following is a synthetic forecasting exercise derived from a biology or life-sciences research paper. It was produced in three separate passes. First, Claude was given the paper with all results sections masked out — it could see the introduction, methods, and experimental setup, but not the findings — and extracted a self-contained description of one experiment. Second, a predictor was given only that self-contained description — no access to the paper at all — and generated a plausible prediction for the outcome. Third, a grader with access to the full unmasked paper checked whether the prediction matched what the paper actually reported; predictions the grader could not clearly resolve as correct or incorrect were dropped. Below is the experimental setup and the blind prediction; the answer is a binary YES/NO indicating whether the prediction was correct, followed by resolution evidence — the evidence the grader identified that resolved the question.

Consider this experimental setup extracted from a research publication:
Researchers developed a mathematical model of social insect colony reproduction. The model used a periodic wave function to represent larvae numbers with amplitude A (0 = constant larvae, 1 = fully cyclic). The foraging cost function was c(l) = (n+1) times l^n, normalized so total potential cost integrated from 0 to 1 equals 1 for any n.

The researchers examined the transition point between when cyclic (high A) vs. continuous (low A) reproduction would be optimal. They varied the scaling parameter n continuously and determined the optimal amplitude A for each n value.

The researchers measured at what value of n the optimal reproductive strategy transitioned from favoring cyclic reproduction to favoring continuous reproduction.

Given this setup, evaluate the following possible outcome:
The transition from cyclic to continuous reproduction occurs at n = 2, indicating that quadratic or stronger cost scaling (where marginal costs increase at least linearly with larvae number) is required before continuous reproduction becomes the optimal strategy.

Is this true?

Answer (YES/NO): NO